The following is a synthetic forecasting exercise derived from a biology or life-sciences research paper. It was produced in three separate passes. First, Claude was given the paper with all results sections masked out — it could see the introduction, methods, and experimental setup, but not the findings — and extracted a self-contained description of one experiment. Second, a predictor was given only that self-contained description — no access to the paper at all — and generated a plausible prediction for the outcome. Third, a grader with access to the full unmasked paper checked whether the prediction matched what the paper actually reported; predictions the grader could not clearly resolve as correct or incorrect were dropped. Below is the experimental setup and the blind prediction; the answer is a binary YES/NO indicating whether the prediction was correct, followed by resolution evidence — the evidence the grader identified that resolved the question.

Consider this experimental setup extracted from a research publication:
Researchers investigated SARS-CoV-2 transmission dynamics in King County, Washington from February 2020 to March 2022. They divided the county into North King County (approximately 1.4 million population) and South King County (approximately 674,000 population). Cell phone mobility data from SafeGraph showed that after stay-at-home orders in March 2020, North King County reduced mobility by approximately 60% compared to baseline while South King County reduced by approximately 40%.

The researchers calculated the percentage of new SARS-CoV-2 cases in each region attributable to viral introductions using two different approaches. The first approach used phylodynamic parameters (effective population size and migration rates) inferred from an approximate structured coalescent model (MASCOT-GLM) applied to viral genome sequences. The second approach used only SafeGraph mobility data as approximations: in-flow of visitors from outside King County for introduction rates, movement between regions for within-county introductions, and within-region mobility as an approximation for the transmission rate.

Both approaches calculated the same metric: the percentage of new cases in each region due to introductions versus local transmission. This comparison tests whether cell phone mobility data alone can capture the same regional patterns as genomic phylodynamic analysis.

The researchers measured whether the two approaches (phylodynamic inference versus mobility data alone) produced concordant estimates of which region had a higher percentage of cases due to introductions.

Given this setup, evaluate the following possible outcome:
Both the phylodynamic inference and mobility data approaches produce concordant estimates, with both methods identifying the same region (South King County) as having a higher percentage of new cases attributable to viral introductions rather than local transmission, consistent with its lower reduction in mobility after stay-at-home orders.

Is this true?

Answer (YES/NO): NO